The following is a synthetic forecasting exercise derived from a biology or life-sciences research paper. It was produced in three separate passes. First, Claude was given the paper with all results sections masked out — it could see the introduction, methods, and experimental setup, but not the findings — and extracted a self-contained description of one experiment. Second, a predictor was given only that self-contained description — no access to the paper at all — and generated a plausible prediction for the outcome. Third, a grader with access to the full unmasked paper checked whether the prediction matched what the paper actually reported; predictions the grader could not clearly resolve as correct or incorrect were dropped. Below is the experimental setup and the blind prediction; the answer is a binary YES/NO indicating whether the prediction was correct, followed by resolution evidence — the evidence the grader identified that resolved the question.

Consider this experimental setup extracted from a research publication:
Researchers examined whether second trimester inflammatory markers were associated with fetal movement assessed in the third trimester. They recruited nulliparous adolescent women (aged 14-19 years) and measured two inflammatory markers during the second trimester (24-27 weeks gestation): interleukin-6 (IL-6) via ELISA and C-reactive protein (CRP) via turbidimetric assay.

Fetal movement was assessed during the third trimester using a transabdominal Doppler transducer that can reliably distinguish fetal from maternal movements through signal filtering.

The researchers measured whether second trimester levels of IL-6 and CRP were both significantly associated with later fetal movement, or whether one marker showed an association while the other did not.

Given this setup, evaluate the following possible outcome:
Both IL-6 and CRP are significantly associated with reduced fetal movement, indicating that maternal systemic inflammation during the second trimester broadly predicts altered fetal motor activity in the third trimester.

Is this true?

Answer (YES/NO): NO